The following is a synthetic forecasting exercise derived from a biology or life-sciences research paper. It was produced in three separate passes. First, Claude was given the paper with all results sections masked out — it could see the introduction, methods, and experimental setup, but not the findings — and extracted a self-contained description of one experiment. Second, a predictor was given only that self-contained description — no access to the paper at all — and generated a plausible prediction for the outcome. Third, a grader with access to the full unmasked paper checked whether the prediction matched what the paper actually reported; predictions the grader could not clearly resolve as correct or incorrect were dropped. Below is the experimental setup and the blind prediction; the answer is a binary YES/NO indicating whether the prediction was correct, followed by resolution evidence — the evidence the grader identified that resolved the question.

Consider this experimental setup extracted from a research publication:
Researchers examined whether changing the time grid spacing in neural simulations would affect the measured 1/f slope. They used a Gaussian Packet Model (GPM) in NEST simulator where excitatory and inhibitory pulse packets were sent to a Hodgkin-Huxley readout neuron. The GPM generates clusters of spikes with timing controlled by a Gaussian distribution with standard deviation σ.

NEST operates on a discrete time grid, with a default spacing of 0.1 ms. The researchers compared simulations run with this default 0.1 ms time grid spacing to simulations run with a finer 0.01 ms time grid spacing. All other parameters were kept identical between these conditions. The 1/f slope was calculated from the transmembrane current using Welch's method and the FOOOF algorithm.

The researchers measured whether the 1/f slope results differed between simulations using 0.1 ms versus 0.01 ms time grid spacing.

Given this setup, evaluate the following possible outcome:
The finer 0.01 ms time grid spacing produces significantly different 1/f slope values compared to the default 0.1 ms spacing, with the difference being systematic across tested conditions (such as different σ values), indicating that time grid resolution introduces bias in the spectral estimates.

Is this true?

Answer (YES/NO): NO